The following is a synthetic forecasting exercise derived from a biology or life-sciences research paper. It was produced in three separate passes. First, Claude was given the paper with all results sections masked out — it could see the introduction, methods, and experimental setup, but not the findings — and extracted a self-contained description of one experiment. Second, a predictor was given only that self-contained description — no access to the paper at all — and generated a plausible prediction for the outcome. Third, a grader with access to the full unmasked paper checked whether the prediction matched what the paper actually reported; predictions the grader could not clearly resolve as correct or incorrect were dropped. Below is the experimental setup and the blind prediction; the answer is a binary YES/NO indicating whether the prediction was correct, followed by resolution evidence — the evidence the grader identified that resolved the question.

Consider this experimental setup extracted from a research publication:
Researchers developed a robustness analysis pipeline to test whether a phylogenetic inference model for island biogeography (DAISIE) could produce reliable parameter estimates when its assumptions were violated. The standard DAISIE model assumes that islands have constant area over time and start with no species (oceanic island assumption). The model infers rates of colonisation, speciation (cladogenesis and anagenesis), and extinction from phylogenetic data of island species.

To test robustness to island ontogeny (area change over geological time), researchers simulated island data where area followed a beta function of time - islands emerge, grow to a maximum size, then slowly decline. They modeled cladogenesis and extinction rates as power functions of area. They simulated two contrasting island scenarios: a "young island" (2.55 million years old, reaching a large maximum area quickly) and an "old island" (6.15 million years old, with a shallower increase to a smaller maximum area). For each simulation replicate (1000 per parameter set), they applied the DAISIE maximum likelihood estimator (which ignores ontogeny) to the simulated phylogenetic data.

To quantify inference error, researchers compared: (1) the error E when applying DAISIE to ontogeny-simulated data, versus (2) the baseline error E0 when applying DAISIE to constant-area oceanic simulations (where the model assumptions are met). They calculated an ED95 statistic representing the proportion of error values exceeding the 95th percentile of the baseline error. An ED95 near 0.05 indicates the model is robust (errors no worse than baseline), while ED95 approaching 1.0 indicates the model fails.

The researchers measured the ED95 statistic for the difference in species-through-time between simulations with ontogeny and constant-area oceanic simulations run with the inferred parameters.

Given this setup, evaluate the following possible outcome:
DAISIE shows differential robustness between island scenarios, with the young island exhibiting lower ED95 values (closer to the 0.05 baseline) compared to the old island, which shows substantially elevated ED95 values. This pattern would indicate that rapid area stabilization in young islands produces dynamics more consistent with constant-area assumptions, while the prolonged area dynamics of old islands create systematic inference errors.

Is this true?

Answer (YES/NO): NO